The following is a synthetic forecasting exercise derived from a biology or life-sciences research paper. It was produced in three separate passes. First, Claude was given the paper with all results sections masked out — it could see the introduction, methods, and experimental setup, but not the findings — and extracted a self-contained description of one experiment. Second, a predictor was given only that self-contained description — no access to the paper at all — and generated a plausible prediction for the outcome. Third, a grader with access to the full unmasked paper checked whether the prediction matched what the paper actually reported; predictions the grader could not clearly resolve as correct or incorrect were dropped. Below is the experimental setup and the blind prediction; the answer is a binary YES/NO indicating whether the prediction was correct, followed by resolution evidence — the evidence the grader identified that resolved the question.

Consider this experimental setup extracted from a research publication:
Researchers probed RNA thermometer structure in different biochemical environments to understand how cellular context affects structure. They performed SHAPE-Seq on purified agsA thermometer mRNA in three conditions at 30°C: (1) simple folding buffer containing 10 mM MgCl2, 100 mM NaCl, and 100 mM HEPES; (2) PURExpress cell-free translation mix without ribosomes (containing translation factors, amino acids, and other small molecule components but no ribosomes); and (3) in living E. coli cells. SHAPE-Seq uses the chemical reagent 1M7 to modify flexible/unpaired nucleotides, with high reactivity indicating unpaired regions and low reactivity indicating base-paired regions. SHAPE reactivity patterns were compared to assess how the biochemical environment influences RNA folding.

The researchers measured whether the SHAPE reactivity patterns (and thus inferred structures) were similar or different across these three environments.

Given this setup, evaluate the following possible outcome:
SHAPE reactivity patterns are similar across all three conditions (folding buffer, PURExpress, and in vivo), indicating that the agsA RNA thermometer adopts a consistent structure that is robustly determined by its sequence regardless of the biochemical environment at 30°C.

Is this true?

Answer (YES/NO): YES